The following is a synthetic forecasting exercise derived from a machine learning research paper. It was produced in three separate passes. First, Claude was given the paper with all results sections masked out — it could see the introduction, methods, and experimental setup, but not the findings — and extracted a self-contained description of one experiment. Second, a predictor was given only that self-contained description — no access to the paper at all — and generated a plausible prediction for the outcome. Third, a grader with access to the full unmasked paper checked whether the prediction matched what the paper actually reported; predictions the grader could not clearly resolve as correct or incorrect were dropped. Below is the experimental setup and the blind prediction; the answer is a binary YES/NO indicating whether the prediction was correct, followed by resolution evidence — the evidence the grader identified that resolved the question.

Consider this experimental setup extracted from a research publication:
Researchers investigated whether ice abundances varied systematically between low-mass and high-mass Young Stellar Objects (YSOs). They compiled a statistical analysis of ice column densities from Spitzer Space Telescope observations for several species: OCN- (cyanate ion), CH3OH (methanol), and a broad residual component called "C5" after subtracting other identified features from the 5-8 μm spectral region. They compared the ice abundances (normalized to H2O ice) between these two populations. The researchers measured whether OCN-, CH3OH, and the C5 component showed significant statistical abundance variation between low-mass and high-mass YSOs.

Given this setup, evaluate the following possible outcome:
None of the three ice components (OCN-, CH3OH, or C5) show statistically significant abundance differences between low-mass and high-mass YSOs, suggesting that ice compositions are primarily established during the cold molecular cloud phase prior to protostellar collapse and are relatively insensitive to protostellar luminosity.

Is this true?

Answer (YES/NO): YES